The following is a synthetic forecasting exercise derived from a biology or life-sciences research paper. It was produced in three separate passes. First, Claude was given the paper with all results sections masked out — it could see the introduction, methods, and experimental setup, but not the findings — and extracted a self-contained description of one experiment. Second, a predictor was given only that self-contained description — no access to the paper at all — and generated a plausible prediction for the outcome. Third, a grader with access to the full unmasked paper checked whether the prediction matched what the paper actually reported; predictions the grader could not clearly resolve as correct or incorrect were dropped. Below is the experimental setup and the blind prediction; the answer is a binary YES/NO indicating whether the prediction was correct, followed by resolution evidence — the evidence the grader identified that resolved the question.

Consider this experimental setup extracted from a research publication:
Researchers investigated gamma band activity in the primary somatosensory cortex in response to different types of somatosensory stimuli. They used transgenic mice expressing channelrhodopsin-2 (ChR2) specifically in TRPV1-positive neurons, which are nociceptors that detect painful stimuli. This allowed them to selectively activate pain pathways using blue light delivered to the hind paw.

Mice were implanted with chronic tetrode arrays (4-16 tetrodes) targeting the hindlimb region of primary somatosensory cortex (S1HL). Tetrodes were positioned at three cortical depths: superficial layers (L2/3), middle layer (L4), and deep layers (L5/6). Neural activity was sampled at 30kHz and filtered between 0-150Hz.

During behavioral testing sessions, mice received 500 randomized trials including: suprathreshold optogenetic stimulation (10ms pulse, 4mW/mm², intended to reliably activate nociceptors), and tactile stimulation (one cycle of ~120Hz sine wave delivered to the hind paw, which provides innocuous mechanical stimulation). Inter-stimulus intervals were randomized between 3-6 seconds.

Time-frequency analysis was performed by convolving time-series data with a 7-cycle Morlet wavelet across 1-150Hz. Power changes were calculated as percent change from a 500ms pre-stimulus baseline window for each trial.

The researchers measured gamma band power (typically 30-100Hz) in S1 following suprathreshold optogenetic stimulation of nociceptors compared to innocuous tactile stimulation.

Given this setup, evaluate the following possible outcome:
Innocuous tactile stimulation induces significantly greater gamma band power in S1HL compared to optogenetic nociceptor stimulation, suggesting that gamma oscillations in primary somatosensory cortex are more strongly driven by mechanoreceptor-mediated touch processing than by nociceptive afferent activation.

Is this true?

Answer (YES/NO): NO